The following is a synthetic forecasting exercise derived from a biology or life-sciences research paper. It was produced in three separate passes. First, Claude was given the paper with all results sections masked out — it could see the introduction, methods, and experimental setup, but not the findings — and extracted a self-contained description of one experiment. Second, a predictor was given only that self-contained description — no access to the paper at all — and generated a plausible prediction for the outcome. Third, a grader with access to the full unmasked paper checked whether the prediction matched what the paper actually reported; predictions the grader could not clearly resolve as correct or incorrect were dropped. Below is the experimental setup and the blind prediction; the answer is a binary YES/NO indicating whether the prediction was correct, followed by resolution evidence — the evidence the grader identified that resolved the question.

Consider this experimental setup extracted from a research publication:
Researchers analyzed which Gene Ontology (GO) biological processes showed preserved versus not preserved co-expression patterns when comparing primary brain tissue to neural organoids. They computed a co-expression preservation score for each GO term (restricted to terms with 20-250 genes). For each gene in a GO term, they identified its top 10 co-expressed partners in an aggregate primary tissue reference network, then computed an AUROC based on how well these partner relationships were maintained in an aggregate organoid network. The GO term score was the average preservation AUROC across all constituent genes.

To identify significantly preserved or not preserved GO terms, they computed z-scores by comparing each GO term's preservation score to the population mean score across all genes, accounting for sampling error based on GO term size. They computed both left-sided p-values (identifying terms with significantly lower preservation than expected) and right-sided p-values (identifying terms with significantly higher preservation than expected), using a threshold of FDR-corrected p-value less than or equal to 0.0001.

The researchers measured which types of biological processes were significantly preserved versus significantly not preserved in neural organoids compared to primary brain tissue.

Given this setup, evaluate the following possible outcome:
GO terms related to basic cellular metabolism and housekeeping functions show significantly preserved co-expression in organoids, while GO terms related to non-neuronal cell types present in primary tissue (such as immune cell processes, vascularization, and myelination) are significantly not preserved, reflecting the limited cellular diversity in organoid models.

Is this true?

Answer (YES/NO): YES